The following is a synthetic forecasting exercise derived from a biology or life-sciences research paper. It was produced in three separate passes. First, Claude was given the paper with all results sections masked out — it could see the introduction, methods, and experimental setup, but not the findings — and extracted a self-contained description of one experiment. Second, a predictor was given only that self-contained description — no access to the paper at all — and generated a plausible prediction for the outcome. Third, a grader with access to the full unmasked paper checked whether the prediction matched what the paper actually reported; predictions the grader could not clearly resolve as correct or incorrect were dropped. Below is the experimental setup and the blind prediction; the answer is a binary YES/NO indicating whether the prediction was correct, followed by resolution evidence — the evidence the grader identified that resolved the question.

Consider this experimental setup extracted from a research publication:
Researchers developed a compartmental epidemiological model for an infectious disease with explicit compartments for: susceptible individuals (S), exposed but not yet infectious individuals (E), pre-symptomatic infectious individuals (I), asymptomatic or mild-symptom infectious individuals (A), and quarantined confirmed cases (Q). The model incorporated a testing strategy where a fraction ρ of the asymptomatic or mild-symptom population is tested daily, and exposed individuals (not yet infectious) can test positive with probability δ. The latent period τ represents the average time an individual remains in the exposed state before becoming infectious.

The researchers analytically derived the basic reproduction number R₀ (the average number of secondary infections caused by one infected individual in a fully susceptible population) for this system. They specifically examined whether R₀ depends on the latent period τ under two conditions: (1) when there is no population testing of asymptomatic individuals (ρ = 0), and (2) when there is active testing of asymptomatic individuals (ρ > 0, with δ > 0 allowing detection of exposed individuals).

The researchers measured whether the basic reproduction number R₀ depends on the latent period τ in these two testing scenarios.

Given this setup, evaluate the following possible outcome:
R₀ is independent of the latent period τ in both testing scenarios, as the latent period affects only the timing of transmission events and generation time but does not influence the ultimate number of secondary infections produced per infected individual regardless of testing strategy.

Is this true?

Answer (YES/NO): NO